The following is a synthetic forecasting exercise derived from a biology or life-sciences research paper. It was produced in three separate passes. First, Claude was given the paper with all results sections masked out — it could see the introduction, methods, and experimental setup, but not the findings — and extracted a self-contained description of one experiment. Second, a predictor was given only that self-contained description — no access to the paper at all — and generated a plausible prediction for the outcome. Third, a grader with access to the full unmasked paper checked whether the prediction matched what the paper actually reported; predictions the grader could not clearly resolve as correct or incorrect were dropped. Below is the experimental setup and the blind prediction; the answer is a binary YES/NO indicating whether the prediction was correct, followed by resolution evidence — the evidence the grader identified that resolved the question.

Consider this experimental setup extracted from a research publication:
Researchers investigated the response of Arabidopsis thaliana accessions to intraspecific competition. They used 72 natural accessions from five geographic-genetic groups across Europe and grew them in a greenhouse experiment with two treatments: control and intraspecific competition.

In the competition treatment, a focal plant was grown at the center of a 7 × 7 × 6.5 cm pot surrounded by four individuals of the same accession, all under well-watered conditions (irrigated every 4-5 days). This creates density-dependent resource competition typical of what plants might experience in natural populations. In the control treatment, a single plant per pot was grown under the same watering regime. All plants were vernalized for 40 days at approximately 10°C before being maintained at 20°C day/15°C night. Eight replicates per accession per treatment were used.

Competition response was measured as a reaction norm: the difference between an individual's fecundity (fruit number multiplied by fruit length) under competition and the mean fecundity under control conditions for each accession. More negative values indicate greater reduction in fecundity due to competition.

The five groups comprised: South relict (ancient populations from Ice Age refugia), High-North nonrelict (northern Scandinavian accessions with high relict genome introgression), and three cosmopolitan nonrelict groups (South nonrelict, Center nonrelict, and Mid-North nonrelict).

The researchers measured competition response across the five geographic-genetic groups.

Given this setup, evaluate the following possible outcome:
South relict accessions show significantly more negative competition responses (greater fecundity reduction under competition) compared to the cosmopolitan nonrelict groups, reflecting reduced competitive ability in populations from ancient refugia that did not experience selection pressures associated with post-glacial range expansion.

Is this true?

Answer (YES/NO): NO